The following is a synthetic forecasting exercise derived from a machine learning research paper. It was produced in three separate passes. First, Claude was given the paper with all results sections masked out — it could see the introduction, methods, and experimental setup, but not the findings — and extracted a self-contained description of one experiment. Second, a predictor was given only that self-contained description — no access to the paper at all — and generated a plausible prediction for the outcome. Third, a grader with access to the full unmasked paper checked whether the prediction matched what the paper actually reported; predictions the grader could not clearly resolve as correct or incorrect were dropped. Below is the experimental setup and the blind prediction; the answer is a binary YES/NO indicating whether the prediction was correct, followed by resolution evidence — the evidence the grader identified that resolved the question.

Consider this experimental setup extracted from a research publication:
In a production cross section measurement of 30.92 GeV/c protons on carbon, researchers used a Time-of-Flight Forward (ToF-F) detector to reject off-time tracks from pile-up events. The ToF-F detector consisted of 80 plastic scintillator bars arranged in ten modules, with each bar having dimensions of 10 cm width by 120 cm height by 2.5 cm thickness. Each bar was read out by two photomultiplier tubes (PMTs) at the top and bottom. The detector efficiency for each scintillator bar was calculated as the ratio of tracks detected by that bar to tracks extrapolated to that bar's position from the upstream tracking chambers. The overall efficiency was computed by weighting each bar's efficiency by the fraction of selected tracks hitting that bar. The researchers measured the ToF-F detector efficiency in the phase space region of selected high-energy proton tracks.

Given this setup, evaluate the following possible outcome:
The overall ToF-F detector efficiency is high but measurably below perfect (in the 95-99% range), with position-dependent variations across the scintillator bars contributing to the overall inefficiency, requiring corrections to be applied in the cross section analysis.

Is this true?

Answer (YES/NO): NO